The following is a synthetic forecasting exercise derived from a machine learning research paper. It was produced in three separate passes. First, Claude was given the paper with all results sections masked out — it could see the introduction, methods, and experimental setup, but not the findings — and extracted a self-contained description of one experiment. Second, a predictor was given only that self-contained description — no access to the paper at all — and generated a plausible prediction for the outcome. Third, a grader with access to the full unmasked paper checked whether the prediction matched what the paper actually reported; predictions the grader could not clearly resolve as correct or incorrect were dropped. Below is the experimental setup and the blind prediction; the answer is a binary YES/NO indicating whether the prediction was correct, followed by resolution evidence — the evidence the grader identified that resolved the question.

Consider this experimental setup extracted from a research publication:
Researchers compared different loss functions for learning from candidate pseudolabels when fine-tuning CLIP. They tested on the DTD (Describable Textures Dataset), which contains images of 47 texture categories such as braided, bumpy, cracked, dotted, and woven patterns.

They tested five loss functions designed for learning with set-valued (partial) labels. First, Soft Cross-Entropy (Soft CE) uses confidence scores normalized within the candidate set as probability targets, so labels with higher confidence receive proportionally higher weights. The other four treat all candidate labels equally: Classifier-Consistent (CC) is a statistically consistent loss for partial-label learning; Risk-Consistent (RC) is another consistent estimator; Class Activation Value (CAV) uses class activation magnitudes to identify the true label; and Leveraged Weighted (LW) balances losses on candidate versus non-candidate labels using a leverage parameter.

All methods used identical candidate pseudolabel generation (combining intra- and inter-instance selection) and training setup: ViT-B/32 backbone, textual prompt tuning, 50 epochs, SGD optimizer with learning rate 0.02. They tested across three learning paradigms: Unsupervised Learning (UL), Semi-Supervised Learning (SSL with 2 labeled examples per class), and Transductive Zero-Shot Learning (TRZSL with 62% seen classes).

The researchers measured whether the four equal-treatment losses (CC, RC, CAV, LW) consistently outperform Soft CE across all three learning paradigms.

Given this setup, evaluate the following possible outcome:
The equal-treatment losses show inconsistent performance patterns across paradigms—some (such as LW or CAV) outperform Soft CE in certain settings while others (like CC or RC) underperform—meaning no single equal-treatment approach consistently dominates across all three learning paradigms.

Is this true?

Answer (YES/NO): NO